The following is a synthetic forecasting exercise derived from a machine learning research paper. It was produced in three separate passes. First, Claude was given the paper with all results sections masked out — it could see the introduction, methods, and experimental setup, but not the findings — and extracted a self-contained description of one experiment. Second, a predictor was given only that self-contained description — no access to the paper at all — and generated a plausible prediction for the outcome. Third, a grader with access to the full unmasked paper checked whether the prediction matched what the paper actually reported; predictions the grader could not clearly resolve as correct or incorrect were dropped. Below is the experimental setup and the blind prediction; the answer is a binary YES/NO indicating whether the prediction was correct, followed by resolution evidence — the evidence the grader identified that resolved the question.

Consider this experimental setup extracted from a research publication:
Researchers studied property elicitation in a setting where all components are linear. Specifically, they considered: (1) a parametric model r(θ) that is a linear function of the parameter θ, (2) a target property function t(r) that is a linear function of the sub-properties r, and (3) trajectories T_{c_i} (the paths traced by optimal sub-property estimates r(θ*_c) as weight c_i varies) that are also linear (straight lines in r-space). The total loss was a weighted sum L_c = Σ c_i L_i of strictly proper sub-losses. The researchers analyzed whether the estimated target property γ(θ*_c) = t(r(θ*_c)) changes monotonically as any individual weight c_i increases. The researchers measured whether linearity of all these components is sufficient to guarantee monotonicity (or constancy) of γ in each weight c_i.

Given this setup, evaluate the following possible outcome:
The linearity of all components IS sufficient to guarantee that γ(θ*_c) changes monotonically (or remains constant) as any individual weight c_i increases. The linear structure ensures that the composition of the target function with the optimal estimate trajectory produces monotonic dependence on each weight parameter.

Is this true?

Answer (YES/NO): YES